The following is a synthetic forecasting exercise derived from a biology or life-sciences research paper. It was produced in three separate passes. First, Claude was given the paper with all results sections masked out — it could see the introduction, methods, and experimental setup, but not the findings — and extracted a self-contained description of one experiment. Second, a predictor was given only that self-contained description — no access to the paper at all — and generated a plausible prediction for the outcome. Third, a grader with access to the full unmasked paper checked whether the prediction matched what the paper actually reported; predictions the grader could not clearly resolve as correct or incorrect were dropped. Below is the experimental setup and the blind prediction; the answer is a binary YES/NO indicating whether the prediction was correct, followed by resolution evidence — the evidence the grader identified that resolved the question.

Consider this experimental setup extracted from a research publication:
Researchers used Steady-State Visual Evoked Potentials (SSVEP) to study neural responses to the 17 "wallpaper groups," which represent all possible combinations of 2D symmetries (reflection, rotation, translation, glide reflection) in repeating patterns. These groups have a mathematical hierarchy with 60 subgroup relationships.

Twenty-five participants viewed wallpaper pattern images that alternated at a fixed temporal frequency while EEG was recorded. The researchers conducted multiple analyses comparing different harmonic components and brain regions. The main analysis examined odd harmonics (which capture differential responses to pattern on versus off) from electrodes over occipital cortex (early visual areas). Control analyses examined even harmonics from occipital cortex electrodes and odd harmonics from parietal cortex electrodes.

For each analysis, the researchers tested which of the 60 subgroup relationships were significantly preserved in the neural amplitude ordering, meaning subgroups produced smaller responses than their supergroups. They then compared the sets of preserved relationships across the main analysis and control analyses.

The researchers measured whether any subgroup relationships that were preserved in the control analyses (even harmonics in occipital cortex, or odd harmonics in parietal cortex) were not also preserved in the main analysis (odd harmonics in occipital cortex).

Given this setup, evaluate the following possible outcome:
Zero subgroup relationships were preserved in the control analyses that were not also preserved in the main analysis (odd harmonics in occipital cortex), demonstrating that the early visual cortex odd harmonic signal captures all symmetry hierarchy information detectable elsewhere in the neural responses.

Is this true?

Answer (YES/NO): YES